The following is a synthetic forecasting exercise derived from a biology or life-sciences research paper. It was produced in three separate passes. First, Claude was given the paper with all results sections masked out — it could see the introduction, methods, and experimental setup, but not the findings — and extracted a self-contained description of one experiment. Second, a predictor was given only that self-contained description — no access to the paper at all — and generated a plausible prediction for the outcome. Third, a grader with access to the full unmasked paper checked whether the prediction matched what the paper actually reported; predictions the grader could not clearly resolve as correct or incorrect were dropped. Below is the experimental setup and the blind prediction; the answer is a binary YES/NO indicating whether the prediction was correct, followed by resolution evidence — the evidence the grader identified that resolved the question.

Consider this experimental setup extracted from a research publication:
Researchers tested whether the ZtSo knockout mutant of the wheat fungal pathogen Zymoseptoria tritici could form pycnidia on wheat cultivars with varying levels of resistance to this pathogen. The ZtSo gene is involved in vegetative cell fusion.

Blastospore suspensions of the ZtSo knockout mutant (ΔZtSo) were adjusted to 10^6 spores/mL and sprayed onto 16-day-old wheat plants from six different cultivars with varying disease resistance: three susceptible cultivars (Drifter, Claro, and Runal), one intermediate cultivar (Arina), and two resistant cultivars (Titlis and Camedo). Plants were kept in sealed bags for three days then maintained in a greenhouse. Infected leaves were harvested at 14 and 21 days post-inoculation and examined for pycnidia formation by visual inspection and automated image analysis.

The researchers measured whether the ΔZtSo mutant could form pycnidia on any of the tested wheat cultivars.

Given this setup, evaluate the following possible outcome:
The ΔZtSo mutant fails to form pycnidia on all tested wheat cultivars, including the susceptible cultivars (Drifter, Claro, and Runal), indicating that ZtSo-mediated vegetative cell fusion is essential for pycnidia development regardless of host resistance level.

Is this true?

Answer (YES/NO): YES